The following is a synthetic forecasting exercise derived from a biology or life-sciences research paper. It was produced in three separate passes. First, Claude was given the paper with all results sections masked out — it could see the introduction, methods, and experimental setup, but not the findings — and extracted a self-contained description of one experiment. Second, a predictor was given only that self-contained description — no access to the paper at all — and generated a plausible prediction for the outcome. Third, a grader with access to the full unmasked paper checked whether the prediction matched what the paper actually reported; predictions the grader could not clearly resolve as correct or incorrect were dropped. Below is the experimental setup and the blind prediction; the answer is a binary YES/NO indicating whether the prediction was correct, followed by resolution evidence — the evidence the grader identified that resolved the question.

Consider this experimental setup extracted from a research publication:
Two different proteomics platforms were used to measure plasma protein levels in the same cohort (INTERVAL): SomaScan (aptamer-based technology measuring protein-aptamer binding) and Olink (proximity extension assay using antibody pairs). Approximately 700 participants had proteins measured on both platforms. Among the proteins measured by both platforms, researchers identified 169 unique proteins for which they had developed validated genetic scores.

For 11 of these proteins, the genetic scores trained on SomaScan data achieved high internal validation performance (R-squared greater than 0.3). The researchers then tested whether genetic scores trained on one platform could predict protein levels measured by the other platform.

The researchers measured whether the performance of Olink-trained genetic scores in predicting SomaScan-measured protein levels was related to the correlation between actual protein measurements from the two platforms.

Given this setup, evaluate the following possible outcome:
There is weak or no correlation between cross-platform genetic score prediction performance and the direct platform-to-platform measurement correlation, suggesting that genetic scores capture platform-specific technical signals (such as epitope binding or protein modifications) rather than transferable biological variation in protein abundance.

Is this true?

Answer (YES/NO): NO